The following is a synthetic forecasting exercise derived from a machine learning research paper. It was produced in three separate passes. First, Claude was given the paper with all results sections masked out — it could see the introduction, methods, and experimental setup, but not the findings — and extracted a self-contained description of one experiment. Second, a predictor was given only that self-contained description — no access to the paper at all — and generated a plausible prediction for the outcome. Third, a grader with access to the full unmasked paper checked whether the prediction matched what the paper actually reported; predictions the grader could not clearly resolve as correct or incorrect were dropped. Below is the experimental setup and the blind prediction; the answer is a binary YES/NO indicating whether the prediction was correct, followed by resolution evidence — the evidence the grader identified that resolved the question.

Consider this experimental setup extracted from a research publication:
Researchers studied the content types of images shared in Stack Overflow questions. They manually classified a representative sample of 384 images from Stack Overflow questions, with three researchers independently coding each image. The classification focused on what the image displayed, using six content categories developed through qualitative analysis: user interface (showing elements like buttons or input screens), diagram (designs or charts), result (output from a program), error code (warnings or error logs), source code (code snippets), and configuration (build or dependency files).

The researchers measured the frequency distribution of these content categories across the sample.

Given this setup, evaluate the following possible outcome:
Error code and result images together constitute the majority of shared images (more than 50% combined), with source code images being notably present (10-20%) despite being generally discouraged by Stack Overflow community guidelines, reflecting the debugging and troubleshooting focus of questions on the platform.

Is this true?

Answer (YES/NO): NO